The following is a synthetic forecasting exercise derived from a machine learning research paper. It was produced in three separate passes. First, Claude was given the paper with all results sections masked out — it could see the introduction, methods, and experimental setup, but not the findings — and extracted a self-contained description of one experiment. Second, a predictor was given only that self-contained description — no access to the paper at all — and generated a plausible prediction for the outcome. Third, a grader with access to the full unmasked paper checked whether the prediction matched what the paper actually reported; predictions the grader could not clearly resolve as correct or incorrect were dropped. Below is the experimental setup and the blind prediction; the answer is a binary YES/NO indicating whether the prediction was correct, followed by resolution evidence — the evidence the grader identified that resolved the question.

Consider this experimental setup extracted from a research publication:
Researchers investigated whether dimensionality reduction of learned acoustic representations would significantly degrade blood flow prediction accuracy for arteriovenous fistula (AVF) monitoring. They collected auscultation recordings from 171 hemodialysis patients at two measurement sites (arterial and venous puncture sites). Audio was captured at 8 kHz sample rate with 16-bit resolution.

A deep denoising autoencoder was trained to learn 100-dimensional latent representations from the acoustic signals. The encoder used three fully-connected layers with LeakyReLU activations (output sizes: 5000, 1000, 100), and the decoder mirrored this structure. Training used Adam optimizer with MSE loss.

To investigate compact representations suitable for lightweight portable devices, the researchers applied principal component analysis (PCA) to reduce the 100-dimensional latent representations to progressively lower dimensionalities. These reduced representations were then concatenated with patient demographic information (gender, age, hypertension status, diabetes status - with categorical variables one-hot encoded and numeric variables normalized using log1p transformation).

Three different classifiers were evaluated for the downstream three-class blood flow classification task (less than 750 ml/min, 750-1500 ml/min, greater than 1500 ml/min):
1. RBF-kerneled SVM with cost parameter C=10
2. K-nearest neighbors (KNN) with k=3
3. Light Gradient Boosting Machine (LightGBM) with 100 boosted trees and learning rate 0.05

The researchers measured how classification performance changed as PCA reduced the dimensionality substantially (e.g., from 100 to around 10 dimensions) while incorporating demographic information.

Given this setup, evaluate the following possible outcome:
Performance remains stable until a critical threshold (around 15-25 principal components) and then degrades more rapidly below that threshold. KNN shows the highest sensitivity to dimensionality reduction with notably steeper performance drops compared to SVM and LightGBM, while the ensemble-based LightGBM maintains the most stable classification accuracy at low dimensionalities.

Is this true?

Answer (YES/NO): NO